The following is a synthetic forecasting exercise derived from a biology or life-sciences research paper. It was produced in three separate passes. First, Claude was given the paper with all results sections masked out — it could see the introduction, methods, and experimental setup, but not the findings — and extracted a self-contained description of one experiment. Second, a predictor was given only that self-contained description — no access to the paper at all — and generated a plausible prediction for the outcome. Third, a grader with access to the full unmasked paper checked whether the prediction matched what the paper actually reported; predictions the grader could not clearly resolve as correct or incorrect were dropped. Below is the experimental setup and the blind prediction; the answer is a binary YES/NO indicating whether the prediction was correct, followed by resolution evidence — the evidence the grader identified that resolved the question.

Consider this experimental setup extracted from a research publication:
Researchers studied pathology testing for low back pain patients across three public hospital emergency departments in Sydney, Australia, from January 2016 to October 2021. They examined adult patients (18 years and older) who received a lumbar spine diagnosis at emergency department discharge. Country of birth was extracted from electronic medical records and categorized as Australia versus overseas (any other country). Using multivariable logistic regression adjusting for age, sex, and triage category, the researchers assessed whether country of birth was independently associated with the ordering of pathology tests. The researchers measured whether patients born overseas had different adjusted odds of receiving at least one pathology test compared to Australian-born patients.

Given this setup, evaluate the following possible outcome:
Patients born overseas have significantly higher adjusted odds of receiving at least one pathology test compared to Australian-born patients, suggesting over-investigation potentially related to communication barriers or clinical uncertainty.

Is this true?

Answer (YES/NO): NO